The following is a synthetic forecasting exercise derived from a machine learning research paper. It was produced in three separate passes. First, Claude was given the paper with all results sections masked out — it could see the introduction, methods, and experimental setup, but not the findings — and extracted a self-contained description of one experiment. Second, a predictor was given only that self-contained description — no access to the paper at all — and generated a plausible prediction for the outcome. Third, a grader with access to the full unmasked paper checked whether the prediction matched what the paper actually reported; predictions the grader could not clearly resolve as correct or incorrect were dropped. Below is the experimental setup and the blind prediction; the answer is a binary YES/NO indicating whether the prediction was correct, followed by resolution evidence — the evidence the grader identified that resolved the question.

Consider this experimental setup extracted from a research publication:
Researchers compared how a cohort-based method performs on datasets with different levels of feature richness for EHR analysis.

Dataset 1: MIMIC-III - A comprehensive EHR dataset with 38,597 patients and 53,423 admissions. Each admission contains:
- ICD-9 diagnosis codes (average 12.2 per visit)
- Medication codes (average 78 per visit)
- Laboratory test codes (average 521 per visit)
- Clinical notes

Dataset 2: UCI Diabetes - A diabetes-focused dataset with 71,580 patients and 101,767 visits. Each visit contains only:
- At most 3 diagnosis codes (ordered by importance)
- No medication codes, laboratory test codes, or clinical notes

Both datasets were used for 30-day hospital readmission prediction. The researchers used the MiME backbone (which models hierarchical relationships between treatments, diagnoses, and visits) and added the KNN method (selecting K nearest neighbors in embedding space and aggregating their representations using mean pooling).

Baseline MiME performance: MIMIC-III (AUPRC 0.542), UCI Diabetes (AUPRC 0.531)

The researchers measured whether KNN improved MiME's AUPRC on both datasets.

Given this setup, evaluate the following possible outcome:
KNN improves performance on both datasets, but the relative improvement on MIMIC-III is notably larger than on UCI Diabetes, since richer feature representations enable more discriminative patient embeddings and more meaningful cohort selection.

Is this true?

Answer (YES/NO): NO